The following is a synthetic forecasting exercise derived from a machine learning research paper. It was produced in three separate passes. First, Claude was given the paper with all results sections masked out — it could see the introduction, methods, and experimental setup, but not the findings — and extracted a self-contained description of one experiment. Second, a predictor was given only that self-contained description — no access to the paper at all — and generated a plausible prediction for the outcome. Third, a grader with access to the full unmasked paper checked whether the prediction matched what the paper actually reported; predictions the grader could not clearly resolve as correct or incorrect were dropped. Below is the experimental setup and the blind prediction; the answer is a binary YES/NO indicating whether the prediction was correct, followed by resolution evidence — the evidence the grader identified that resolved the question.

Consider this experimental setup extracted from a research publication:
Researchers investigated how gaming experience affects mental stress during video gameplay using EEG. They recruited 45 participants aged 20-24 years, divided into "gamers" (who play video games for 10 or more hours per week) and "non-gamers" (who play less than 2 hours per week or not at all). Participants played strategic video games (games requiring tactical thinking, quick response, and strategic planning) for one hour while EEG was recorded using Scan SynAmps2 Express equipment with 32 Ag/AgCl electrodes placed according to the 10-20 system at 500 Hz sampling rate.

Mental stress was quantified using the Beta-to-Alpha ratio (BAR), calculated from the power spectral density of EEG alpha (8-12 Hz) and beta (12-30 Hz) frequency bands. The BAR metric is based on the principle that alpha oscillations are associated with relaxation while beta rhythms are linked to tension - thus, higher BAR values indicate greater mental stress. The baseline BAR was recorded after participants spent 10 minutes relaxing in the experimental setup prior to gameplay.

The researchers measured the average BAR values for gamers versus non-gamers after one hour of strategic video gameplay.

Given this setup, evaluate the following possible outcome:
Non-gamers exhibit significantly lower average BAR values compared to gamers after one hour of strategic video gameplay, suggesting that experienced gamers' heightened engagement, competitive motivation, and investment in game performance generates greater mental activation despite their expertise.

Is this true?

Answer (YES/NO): NO